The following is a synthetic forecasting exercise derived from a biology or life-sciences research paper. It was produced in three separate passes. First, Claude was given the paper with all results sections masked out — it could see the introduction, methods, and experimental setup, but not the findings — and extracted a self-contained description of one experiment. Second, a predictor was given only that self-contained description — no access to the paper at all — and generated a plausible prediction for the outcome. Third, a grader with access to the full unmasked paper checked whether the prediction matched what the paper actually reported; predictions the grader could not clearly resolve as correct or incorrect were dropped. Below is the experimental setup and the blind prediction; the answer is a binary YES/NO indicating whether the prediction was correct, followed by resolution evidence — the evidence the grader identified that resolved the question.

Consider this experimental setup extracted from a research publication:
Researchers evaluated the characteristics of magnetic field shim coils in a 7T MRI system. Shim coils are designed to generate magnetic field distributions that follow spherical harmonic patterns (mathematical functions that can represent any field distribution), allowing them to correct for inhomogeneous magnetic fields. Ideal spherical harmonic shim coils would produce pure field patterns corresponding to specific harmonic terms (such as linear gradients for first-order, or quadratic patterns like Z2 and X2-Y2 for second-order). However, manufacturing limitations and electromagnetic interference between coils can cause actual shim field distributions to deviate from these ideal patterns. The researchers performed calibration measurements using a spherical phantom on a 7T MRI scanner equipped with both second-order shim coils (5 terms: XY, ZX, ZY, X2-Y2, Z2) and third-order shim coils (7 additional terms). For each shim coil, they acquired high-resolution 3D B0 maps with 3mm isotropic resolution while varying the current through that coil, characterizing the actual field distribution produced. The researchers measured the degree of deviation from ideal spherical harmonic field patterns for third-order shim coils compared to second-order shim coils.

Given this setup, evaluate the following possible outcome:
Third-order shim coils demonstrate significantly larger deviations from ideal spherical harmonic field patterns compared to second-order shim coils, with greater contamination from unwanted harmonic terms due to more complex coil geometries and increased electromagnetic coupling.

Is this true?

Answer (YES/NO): YES